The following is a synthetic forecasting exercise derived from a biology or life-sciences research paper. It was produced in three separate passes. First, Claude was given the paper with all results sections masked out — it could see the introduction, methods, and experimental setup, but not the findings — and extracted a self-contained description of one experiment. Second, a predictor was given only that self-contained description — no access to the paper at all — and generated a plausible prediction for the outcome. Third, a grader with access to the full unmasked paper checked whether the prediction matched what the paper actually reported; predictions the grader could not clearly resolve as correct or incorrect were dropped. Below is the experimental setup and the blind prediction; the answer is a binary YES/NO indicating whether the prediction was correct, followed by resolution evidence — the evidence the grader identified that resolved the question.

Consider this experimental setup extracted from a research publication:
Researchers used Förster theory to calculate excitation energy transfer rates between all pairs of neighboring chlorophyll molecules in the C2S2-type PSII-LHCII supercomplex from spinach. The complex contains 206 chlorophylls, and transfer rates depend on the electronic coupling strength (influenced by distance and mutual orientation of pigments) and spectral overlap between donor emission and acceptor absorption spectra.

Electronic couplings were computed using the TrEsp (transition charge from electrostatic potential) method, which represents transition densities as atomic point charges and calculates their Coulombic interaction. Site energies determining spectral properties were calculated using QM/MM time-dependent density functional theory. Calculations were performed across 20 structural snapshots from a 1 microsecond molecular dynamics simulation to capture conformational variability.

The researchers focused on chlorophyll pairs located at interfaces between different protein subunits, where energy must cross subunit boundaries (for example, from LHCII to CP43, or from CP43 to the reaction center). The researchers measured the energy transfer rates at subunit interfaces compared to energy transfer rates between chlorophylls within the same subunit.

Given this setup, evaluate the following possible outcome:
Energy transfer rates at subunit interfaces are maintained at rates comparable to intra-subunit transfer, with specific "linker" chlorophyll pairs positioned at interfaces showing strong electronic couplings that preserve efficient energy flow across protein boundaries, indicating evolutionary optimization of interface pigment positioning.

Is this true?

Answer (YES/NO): NO